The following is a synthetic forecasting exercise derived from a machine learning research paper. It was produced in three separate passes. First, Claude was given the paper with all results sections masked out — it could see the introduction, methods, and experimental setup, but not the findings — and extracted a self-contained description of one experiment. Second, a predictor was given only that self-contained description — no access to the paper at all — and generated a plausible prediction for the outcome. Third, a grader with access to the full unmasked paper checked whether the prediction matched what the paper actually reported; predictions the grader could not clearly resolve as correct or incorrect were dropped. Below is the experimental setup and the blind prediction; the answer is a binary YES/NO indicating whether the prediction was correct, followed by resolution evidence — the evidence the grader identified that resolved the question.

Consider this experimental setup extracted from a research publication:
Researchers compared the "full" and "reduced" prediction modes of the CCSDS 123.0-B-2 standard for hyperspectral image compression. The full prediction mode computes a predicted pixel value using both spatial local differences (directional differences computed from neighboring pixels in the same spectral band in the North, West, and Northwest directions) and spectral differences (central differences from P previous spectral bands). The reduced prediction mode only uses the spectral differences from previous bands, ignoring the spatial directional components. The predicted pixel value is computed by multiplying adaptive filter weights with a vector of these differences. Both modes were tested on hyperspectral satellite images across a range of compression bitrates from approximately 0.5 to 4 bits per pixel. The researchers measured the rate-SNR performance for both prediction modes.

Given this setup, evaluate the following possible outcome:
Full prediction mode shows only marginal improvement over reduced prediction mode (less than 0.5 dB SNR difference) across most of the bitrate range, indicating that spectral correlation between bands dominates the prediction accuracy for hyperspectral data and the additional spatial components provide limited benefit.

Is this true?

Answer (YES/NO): NO